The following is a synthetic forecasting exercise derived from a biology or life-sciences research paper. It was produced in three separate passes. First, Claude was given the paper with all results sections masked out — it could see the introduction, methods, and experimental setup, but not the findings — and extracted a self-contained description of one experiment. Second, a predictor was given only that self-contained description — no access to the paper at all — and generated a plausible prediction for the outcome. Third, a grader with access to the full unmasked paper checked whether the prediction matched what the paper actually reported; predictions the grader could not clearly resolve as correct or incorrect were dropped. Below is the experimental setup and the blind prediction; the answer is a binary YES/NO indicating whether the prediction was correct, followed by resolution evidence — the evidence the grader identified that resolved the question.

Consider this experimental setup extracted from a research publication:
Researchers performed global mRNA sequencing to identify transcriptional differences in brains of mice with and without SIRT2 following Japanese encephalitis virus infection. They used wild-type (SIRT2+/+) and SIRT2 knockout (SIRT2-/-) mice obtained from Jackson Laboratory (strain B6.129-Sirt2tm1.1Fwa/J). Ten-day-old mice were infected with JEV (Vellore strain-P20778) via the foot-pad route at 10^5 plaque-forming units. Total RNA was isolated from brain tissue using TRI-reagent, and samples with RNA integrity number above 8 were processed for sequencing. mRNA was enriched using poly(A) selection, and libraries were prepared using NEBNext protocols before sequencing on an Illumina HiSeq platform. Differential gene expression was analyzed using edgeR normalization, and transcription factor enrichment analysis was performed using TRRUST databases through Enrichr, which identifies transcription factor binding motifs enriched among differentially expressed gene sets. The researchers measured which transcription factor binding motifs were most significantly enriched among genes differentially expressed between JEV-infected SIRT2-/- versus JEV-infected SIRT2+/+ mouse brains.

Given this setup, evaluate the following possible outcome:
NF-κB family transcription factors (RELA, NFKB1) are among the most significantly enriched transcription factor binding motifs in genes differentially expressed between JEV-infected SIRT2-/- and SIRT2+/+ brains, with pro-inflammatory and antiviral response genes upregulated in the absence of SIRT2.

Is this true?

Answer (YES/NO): YES